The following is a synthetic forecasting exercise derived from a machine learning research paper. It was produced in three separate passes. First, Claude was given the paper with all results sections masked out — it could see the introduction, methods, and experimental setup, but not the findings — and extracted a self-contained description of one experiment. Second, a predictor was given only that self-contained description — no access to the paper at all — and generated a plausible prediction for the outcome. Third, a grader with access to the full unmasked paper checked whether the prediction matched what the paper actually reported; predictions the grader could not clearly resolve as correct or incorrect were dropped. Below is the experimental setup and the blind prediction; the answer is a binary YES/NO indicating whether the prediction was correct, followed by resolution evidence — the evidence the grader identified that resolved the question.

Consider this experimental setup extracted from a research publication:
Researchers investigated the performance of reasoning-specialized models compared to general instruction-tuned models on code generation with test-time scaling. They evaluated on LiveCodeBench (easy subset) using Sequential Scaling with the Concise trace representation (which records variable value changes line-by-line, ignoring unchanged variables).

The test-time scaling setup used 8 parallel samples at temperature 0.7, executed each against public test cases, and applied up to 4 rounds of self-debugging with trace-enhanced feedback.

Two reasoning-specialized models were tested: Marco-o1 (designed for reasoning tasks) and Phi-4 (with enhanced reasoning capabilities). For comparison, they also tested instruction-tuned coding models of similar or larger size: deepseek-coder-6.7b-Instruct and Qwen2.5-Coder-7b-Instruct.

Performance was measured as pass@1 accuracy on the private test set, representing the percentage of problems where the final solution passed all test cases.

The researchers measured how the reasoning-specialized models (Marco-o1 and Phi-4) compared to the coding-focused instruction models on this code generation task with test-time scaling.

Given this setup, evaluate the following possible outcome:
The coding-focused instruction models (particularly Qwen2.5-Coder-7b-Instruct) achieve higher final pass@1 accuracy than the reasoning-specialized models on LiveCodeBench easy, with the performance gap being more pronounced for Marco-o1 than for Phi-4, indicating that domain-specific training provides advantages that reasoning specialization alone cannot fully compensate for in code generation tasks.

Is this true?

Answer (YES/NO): NO